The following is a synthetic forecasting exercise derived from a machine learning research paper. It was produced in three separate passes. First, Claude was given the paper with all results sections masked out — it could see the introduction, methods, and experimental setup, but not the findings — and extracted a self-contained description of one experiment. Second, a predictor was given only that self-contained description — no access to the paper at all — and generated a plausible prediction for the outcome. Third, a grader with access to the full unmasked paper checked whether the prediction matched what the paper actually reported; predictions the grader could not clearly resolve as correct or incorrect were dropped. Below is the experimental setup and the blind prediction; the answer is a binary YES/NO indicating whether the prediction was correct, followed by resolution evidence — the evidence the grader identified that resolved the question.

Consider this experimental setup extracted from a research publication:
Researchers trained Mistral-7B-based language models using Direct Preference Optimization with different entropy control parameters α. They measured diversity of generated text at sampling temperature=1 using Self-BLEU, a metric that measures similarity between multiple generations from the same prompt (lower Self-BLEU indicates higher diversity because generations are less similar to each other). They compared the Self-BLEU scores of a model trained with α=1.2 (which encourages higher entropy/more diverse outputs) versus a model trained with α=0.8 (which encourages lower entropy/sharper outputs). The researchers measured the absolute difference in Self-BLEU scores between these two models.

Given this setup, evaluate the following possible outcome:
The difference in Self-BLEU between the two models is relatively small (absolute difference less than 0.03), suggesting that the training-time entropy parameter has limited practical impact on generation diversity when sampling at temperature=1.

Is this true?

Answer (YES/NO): NO